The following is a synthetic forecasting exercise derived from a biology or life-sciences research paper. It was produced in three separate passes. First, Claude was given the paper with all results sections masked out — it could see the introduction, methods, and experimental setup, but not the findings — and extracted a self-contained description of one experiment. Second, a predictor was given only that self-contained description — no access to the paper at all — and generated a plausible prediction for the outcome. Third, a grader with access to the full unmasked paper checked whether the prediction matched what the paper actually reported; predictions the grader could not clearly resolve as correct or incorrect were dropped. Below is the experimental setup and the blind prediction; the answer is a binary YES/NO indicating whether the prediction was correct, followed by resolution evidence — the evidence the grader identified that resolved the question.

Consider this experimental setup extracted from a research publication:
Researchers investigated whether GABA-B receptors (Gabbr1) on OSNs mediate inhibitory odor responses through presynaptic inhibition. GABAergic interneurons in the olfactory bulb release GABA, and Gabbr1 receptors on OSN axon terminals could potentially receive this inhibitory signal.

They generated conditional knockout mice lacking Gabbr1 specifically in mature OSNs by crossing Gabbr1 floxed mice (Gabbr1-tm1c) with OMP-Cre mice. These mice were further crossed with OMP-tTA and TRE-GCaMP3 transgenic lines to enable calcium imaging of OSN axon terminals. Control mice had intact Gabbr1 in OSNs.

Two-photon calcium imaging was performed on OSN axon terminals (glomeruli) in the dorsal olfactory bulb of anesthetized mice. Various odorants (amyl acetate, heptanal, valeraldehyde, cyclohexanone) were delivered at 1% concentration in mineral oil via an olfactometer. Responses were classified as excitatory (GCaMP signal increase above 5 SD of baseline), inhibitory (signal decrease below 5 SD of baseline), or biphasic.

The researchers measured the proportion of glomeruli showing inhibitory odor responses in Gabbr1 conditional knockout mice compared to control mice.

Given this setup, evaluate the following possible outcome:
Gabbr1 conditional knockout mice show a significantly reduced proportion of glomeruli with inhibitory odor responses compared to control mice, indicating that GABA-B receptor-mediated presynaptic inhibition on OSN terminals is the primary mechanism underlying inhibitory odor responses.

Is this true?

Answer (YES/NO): NO